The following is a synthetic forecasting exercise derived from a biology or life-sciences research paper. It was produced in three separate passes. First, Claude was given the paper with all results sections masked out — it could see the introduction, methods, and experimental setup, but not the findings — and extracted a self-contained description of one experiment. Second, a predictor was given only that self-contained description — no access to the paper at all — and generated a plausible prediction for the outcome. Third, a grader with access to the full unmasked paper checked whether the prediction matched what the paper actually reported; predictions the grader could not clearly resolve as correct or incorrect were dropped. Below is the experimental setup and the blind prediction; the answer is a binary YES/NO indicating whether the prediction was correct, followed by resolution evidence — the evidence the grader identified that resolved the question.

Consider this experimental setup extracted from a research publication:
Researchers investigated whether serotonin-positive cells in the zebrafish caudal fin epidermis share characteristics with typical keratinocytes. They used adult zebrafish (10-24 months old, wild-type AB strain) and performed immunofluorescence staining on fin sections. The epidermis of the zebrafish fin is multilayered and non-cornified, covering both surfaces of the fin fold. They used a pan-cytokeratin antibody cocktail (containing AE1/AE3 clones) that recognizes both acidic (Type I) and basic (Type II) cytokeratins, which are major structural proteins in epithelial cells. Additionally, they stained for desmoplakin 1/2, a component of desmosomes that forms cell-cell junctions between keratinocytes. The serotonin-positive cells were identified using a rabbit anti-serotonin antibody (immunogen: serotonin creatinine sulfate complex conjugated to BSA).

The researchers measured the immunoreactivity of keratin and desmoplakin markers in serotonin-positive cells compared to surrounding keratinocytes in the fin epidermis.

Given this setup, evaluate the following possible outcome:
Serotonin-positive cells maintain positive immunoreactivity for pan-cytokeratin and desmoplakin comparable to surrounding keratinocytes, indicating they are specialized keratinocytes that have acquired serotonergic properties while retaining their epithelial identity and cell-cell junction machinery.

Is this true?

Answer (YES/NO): NO